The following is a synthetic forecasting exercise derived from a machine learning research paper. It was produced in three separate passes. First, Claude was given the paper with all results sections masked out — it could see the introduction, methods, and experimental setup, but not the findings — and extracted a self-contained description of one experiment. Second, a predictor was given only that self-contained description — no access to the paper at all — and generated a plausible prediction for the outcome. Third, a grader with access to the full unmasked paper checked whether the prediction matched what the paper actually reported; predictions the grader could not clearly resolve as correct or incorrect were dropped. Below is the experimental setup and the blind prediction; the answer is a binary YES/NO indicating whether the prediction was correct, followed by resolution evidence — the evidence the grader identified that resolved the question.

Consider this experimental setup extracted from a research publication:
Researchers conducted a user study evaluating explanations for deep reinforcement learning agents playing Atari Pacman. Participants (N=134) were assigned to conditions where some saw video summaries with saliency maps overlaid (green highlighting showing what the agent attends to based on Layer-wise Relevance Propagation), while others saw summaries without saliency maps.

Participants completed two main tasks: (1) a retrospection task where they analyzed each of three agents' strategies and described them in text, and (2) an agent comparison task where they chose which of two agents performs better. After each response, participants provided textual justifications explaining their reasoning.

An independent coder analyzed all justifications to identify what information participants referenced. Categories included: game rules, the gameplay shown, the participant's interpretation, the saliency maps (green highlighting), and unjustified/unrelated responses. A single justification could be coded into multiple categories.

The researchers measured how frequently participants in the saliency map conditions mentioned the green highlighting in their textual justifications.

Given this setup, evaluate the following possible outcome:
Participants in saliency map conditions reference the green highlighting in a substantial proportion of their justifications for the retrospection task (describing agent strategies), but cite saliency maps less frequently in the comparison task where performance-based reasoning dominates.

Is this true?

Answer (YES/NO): NO